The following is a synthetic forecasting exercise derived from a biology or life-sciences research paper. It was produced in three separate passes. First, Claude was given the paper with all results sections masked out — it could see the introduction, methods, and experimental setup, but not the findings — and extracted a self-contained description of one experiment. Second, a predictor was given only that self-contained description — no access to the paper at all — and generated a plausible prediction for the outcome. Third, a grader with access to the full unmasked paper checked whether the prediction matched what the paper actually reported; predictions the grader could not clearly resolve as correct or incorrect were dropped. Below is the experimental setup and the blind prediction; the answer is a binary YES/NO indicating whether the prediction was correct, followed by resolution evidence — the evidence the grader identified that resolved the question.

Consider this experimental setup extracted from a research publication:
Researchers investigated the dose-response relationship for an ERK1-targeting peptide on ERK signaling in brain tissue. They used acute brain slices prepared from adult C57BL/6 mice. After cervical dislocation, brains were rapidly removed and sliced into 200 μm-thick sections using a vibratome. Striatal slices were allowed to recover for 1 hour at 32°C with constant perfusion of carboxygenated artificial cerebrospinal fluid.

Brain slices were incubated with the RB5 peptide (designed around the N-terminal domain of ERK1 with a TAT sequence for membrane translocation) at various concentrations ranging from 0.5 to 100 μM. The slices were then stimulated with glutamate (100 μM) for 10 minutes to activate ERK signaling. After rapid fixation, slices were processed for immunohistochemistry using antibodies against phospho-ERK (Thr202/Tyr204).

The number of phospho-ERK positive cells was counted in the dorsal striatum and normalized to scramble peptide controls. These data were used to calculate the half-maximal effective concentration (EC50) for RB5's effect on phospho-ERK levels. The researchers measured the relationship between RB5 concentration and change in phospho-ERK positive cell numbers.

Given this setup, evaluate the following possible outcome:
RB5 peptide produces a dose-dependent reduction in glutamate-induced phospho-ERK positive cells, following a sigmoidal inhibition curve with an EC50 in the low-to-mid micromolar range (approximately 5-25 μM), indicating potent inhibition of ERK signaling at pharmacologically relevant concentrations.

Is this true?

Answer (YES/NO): NO